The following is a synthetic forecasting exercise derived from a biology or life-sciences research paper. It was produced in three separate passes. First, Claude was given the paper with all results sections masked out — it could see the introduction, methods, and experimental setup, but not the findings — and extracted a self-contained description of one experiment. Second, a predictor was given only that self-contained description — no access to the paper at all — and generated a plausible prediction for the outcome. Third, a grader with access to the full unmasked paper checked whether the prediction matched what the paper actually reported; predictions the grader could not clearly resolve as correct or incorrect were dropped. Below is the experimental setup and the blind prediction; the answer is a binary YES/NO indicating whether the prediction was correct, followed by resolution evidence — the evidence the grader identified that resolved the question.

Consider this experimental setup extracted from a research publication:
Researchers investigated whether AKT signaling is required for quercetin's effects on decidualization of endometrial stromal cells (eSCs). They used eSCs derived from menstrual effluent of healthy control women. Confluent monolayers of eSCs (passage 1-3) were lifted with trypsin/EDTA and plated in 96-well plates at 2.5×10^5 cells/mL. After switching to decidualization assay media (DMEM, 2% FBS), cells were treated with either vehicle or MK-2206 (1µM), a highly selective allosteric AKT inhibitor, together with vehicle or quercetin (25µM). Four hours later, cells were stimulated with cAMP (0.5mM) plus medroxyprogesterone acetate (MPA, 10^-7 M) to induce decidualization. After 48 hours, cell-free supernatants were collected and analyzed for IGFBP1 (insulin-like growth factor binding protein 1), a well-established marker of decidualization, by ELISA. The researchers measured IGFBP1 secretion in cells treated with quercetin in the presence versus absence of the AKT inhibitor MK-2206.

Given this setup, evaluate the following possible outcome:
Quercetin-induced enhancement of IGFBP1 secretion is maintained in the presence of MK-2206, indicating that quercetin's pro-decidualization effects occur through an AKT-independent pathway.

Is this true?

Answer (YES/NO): NO